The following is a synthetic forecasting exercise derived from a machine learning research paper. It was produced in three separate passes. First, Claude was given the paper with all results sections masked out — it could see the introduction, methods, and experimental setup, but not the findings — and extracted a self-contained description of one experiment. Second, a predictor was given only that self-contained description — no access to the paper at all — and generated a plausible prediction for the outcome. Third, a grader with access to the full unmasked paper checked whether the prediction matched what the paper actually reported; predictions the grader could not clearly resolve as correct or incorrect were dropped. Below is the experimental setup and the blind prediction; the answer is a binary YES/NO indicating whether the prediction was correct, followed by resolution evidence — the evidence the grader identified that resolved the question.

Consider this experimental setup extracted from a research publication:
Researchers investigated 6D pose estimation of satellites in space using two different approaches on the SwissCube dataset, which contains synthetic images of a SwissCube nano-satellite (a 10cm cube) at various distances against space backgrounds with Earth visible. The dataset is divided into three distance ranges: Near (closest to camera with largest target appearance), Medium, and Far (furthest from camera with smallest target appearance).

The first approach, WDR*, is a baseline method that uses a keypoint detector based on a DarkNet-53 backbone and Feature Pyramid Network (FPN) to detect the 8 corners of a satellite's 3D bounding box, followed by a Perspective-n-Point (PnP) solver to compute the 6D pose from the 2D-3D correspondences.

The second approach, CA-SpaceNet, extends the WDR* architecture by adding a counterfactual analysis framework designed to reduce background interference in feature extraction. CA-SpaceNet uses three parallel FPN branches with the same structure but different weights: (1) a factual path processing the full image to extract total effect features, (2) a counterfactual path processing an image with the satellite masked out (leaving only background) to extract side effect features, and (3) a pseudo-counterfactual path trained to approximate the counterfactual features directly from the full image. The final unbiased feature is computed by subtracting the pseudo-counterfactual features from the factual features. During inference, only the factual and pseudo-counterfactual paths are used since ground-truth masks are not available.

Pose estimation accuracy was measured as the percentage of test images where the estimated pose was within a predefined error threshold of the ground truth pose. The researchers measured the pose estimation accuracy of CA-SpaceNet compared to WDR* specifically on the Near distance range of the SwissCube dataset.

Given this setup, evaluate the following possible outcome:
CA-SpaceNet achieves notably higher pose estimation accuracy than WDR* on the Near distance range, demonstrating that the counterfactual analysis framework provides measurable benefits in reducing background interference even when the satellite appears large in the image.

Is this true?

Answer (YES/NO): NO